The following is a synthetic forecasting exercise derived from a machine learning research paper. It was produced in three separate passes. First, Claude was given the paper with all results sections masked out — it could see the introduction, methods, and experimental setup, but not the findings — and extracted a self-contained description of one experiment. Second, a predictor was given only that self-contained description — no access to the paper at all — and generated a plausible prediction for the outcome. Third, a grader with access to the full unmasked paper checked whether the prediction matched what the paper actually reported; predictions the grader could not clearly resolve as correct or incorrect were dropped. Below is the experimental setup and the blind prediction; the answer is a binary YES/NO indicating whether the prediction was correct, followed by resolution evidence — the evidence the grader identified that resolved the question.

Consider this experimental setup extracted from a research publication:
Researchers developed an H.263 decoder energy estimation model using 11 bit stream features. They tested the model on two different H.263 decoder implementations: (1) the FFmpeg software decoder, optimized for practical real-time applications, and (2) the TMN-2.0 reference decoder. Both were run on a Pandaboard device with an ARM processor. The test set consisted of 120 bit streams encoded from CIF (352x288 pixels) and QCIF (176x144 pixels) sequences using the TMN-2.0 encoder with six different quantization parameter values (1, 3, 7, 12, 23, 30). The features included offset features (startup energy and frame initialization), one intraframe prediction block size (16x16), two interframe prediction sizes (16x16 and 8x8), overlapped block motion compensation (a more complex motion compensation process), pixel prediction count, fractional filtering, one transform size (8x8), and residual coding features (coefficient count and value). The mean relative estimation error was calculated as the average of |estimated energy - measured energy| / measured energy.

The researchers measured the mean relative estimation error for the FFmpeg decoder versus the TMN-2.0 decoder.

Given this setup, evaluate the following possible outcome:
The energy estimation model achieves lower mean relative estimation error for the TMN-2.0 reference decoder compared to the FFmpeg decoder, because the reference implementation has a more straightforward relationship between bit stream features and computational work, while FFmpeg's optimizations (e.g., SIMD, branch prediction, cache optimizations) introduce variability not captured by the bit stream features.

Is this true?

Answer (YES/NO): YES